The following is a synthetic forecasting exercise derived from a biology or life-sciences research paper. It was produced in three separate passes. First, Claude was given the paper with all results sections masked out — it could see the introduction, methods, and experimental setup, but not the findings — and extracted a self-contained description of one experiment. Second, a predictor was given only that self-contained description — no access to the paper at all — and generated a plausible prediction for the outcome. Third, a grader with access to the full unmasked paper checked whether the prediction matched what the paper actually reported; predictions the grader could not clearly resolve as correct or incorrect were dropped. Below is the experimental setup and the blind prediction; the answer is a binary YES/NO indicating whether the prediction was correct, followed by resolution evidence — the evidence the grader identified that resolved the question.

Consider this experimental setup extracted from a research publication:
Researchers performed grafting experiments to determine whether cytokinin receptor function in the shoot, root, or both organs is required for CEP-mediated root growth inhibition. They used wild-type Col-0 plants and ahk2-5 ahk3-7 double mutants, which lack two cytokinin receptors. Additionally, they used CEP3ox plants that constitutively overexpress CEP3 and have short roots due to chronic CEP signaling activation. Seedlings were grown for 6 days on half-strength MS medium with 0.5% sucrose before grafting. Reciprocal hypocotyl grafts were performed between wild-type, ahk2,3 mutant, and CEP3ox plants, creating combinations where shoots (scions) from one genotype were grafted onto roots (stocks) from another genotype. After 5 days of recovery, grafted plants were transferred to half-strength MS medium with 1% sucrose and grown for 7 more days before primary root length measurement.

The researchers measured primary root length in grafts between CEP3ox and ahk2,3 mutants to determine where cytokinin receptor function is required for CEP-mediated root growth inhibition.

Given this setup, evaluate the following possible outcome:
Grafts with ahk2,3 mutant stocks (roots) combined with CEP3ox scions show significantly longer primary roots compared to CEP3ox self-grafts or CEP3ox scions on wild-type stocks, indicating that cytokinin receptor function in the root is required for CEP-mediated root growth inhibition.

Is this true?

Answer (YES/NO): YES